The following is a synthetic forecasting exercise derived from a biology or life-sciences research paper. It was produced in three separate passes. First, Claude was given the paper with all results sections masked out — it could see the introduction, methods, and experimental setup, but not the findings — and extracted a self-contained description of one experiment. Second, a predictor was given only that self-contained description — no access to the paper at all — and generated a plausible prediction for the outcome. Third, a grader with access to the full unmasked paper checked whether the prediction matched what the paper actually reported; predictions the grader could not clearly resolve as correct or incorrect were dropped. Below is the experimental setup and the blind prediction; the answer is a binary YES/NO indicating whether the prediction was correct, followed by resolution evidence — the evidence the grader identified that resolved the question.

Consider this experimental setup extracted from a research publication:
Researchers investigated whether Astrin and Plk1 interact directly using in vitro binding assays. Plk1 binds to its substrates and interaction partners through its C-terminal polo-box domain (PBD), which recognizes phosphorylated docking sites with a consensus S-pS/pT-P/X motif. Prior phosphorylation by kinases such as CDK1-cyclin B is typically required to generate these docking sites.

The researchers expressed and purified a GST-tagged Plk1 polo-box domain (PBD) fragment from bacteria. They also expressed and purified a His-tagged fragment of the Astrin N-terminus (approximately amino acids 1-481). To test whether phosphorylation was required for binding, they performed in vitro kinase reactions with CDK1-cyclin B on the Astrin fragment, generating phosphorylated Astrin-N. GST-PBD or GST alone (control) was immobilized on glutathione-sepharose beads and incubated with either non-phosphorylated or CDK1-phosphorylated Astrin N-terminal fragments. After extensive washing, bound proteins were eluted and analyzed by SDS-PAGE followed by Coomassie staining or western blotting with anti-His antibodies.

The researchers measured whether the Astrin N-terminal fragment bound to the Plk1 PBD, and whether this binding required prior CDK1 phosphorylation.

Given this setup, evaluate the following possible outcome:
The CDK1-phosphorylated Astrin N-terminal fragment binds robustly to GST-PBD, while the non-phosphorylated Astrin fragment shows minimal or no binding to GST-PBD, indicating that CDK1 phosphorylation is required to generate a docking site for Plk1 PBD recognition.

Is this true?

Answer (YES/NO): YES